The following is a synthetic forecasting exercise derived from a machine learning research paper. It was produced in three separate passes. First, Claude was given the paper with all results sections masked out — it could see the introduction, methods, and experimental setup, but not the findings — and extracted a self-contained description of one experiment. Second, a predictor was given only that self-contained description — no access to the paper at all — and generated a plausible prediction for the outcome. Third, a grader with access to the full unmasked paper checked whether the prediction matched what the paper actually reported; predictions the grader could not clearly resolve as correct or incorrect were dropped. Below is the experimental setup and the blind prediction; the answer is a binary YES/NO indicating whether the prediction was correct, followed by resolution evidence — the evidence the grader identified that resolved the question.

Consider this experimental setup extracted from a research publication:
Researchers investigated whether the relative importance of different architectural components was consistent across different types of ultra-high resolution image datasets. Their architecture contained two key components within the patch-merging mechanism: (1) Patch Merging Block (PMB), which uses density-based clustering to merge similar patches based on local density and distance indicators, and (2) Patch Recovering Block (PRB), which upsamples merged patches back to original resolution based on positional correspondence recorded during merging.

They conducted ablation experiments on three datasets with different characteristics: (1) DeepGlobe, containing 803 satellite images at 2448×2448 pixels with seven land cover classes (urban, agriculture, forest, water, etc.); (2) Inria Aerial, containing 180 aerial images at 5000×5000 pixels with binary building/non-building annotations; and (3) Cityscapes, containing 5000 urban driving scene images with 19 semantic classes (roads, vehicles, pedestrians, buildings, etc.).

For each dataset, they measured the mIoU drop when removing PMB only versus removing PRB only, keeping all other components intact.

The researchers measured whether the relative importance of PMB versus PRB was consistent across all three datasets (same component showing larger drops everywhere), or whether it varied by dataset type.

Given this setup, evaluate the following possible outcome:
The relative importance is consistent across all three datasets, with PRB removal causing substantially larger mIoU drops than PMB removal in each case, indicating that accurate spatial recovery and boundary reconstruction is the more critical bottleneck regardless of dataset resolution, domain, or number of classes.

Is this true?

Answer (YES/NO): NO